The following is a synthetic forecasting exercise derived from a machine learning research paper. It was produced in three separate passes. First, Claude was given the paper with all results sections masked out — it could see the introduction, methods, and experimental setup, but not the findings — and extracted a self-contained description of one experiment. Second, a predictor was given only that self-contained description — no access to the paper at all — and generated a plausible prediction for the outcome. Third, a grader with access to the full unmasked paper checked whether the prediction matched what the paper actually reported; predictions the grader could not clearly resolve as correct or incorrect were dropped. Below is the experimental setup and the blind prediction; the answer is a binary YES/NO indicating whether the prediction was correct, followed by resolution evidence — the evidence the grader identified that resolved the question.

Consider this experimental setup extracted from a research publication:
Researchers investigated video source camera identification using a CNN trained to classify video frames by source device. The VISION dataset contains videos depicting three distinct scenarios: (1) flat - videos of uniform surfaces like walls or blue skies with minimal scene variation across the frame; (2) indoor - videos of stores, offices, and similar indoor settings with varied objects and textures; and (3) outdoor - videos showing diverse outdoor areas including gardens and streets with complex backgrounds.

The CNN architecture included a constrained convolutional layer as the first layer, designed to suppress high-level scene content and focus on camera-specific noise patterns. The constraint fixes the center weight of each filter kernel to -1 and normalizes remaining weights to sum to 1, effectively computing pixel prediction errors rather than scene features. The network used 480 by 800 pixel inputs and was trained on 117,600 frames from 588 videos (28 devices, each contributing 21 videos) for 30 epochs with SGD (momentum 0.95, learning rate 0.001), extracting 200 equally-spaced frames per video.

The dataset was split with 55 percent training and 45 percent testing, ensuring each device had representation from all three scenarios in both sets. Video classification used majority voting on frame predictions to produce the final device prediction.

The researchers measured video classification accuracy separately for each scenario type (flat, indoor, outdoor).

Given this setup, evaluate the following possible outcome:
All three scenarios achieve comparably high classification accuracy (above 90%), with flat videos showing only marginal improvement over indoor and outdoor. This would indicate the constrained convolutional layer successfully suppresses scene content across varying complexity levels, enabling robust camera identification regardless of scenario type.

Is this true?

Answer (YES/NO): NO